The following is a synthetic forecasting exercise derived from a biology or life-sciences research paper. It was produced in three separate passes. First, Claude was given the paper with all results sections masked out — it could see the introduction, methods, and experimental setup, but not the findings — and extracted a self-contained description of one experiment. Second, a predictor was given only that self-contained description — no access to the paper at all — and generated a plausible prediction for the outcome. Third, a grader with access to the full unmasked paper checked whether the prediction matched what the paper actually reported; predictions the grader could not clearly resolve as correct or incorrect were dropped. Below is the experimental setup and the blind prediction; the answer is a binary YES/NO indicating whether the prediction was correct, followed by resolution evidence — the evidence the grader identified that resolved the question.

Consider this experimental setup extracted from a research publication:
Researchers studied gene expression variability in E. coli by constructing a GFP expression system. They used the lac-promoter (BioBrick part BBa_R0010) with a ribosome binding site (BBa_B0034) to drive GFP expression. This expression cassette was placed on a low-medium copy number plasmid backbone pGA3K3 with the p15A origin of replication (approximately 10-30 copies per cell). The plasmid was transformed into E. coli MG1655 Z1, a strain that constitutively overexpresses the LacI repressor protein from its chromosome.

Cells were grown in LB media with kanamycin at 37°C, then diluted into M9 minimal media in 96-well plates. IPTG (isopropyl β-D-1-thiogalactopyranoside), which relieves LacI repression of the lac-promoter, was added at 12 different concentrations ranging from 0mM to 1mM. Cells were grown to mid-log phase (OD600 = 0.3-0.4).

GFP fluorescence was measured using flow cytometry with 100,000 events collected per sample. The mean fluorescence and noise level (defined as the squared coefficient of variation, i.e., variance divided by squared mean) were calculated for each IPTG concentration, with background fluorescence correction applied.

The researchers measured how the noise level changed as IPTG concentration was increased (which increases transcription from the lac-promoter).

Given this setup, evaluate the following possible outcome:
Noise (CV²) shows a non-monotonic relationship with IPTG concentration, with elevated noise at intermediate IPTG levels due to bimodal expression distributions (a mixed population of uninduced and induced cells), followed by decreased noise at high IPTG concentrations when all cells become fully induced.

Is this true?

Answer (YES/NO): NO